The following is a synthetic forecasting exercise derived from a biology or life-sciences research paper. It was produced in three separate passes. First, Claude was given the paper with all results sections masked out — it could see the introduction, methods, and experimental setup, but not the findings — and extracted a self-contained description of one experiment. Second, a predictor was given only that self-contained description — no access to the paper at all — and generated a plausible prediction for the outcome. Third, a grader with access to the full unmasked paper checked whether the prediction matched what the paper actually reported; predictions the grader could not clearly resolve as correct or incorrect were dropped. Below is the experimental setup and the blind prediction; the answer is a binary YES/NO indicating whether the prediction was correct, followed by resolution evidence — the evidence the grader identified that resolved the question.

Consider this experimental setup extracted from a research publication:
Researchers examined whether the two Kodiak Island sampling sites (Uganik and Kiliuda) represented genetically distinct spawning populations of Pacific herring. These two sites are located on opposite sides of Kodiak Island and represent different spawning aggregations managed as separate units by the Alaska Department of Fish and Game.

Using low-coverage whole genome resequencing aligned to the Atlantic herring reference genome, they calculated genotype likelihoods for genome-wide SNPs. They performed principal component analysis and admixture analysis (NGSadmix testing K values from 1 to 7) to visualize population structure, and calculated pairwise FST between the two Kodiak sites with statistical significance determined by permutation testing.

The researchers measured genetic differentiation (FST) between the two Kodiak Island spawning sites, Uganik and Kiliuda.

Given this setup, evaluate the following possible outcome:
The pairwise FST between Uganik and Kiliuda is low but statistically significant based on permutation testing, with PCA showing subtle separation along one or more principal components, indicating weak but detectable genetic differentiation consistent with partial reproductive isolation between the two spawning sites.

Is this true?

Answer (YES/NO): NO